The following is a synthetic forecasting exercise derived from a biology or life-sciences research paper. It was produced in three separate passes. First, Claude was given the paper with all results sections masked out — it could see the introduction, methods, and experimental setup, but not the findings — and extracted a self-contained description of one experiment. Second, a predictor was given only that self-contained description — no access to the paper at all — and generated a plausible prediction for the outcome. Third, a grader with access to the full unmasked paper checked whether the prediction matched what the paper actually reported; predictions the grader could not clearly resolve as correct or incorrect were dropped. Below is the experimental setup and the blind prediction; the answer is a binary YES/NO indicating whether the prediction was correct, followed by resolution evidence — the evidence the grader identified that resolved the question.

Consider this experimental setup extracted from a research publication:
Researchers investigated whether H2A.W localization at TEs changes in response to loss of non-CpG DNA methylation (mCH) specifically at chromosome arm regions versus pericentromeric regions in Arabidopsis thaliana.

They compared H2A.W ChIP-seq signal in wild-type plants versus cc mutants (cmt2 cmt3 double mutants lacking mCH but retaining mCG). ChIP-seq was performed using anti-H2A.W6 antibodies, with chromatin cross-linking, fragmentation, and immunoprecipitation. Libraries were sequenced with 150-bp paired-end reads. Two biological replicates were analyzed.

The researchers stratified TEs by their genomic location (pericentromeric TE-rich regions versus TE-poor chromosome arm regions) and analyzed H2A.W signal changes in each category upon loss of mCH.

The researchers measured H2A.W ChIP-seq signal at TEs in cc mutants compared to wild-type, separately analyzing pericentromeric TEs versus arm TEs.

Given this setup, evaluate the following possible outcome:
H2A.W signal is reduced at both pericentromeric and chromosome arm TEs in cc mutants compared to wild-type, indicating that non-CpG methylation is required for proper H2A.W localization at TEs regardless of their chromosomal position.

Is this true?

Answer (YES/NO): NO